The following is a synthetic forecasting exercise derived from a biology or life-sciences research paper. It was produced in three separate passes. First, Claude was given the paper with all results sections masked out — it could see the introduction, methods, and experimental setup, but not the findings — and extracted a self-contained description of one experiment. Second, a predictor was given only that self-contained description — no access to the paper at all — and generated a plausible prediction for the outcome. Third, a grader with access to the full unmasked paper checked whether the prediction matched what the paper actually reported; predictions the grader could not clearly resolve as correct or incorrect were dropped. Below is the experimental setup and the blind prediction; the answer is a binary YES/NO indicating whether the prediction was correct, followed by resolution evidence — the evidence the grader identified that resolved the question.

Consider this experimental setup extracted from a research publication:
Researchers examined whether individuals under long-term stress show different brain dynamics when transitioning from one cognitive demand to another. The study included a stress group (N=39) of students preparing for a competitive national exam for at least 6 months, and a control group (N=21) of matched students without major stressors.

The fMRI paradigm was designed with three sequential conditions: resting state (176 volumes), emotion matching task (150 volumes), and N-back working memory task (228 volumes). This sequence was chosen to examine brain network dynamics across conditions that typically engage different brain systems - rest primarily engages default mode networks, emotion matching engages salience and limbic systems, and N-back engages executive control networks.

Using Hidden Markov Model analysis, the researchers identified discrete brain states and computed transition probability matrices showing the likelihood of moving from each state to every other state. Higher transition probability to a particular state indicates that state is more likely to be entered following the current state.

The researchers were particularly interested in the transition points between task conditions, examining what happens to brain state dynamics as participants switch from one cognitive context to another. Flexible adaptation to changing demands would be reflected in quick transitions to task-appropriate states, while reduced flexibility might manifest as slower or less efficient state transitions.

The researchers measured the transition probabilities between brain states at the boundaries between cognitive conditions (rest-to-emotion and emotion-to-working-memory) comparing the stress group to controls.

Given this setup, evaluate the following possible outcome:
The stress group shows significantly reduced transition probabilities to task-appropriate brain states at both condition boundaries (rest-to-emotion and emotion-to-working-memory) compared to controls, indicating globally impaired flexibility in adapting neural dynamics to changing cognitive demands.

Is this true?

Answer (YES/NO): NO